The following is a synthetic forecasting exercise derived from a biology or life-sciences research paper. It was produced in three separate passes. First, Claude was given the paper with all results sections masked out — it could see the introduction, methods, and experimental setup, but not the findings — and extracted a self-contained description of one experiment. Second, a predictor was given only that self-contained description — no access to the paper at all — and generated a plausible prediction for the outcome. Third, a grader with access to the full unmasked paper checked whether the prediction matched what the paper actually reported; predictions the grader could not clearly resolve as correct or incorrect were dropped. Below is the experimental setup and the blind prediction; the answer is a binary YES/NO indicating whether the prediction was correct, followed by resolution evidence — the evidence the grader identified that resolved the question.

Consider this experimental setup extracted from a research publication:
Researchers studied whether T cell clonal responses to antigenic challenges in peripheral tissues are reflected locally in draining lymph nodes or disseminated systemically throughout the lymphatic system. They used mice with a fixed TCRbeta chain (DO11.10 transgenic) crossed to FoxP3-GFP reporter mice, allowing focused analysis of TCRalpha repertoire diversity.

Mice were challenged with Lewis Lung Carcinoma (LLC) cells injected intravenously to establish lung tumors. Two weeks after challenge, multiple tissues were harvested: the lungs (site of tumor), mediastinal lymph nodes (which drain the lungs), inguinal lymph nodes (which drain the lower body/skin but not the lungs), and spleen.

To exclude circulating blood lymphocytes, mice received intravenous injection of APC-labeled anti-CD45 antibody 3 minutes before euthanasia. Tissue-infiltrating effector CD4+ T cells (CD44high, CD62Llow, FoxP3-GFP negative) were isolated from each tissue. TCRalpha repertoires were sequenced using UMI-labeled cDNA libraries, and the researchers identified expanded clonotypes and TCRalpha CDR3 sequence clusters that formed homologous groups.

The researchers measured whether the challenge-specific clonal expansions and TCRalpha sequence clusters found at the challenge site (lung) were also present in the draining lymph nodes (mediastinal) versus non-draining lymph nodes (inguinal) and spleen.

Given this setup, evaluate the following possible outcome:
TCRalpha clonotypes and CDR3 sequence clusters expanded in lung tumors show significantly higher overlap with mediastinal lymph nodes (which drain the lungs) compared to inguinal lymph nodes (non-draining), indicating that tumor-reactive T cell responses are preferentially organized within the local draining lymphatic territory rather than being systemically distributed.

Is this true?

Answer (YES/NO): YES